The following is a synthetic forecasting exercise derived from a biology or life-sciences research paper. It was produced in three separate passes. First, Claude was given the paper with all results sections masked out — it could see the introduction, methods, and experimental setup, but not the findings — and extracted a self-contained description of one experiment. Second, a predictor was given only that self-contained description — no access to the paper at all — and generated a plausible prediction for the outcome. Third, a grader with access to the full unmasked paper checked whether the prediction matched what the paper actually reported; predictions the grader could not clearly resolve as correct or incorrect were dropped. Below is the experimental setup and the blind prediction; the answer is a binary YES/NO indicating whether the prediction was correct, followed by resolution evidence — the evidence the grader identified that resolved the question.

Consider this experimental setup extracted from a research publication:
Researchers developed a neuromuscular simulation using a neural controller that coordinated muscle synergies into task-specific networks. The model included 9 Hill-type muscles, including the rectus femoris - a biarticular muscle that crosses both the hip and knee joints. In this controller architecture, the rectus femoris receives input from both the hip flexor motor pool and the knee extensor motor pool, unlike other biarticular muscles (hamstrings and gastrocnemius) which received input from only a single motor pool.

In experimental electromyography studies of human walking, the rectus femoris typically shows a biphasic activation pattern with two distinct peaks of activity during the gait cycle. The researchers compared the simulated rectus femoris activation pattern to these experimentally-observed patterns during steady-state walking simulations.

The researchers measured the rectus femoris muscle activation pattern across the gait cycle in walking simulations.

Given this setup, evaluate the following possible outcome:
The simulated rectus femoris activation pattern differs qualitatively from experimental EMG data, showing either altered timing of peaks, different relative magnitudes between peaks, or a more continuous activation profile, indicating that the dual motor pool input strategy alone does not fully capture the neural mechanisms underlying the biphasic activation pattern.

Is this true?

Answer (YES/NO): YES